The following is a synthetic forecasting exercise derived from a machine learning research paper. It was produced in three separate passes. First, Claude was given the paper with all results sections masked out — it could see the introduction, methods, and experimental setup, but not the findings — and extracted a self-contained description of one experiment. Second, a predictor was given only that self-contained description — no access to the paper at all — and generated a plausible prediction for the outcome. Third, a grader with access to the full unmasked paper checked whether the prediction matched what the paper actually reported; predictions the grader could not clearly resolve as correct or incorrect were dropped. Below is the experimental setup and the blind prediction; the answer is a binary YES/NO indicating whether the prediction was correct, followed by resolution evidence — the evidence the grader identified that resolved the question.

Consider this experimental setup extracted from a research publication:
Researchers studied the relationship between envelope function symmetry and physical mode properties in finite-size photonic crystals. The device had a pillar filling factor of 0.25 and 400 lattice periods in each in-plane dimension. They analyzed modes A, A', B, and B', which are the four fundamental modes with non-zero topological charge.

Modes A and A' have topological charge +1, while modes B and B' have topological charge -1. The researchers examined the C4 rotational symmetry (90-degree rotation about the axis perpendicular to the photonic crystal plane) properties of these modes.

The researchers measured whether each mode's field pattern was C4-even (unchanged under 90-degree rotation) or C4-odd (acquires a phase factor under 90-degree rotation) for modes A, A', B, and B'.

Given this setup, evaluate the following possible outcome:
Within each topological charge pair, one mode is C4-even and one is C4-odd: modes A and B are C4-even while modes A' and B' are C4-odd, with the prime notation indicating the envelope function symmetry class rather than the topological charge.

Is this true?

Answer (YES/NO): NO